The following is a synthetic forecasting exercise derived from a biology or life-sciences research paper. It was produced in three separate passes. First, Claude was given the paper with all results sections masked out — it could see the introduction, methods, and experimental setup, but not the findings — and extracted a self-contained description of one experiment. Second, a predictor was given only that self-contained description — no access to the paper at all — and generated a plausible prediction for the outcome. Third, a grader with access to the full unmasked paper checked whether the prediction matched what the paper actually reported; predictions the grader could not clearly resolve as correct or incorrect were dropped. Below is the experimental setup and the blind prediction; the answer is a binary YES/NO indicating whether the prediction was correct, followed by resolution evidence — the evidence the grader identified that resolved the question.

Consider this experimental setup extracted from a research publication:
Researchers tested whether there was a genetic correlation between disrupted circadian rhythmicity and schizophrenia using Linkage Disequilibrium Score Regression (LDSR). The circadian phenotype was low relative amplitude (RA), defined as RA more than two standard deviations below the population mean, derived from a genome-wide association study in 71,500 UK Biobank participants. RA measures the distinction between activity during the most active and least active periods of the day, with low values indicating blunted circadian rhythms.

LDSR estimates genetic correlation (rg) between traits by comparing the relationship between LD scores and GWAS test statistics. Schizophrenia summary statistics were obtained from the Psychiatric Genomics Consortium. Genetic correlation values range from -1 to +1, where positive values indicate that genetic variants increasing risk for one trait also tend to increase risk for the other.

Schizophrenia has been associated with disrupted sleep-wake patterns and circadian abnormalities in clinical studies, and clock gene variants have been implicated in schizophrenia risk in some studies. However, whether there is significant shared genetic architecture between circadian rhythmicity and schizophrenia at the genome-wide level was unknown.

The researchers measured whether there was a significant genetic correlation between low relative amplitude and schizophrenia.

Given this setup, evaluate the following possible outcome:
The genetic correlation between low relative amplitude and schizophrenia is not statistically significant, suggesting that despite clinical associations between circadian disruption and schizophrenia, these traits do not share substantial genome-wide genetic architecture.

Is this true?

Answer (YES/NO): YES